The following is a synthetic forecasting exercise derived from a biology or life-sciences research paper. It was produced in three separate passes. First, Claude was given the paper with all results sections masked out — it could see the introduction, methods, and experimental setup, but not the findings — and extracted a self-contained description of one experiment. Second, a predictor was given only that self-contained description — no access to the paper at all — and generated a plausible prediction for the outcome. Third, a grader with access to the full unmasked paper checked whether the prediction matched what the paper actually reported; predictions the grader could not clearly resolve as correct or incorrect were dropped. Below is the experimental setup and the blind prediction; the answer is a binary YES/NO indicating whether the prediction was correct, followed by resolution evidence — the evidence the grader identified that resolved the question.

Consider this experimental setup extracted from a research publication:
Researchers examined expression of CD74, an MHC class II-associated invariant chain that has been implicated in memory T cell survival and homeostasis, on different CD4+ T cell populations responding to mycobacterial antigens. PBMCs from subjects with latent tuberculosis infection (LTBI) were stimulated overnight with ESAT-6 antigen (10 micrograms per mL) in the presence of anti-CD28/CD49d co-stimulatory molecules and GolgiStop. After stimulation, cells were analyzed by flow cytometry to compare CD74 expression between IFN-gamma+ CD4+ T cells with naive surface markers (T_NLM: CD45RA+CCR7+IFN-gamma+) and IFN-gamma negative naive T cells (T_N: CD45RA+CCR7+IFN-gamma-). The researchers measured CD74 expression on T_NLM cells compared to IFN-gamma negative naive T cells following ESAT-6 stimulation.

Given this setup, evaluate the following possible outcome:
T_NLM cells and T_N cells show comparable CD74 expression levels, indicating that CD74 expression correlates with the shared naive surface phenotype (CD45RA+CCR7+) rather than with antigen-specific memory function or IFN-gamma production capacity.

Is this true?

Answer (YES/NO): NO